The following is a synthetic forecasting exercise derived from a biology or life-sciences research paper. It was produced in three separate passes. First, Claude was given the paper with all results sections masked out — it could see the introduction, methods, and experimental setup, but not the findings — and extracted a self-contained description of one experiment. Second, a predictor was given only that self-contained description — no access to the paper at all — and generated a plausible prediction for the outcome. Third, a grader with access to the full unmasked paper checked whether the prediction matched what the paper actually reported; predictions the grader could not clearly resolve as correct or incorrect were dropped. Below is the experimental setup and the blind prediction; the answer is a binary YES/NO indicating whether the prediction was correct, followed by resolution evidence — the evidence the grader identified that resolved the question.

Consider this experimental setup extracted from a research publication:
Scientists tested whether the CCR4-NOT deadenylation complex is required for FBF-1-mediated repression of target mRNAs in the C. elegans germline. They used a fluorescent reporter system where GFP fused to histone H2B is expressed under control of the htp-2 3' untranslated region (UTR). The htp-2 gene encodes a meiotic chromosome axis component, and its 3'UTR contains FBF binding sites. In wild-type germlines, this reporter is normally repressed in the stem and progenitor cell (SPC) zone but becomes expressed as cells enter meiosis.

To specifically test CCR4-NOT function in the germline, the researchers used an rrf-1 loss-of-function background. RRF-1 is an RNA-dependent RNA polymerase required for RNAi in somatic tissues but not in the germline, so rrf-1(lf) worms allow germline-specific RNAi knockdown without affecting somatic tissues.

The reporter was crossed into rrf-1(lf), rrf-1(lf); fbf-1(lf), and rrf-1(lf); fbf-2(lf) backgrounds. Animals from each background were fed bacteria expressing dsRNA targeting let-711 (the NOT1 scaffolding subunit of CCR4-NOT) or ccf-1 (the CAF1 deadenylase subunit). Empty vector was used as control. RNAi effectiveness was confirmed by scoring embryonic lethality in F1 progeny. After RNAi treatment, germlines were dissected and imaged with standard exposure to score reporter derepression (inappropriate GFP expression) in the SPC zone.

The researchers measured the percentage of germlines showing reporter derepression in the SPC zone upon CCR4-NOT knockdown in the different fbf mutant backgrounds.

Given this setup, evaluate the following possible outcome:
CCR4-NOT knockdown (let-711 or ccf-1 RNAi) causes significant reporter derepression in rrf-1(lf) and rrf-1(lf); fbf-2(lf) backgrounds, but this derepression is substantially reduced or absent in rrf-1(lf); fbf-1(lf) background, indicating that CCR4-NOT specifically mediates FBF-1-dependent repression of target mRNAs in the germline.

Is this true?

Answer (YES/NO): NO